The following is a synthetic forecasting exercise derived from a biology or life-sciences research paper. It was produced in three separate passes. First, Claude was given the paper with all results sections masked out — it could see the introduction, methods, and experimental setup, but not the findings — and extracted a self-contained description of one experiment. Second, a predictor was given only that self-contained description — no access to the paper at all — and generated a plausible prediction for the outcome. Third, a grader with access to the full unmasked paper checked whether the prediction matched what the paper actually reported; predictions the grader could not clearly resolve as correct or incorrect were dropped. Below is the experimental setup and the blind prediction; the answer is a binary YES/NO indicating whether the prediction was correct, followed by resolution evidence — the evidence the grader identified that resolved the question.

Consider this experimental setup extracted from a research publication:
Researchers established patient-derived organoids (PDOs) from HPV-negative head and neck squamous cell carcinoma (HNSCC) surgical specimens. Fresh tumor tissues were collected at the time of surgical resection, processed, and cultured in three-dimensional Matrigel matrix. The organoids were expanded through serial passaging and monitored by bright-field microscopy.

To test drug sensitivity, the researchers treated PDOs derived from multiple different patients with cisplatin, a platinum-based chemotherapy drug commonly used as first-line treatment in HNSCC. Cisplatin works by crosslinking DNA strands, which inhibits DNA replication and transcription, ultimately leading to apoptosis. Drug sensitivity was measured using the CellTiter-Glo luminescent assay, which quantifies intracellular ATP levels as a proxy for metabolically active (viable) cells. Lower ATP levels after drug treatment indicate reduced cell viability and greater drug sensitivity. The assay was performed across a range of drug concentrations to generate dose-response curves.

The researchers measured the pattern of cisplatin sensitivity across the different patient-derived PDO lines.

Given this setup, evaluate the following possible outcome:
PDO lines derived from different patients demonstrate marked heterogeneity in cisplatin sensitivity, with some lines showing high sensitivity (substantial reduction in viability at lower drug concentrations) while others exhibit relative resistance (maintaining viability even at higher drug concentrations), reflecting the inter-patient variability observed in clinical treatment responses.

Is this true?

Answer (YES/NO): NO